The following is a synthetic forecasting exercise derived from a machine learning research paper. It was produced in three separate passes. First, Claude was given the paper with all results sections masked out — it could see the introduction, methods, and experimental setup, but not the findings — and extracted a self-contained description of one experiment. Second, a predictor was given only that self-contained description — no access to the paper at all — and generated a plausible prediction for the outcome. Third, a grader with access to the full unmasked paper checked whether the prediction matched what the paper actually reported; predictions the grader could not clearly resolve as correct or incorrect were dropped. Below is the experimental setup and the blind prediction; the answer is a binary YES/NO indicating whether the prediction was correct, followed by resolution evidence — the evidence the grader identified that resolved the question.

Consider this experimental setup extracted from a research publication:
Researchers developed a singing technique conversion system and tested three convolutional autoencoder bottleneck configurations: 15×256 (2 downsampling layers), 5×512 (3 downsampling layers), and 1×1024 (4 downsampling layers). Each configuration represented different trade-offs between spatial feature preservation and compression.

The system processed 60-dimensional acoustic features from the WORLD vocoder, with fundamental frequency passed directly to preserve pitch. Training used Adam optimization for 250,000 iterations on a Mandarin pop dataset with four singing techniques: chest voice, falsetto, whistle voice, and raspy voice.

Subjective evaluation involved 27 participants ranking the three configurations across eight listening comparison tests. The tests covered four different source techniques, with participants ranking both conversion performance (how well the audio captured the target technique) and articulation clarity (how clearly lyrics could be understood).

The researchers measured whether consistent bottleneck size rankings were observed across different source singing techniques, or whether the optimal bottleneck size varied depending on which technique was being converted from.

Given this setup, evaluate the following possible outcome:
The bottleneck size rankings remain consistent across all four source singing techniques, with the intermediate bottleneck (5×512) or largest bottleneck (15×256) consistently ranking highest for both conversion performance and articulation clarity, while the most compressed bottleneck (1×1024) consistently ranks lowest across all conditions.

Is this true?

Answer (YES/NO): NO